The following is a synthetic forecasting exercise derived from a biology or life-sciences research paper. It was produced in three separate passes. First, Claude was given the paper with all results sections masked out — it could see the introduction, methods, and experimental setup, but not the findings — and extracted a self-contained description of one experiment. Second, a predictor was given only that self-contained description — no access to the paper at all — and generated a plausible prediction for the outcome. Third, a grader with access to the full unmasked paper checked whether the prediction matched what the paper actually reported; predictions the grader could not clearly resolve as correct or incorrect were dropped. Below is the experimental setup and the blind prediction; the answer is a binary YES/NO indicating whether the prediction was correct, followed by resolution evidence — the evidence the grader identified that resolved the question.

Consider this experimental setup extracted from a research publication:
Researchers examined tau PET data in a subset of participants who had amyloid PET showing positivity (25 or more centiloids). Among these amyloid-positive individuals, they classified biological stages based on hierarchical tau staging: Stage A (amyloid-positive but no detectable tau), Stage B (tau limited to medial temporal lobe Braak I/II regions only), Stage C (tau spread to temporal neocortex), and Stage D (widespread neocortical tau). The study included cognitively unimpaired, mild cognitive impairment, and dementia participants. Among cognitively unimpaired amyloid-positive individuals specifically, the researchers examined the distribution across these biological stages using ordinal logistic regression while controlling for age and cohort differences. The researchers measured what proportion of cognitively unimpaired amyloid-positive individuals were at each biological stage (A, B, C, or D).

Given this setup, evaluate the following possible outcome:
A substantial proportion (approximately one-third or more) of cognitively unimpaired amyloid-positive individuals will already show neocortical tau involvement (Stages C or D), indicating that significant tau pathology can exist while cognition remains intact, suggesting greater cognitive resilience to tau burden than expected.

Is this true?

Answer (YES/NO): NO